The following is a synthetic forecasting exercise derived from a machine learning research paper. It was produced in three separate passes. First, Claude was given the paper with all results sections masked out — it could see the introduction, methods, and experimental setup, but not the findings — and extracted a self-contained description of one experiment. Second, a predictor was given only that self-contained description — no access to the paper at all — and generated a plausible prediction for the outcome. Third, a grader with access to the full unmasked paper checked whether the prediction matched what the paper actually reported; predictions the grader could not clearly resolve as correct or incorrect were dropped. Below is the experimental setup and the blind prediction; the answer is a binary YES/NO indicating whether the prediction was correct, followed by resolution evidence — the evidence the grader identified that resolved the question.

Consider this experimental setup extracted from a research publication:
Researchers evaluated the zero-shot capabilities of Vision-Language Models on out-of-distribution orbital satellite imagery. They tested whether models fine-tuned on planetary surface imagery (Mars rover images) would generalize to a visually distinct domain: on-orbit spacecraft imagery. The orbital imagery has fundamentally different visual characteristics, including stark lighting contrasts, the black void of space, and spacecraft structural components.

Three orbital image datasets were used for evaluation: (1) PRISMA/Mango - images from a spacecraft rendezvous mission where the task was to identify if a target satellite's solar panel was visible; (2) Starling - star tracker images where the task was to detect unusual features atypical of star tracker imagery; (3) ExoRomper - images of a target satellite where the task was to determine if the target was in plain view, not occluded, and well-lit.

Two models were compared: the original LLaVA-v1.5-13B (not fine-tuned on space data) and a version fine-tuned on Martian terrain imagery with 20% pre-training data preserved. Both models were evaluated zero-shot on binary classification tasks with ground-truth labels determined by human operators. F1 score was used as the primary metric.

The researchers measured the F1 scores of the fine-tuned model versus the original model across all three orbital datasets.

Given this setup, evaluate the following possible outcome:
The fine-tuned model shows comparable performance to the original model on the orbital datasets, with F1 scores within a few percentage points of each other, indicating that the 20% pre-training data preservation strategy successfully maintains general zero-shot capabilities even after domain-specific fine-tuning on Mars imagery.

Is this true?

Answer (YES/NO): NO